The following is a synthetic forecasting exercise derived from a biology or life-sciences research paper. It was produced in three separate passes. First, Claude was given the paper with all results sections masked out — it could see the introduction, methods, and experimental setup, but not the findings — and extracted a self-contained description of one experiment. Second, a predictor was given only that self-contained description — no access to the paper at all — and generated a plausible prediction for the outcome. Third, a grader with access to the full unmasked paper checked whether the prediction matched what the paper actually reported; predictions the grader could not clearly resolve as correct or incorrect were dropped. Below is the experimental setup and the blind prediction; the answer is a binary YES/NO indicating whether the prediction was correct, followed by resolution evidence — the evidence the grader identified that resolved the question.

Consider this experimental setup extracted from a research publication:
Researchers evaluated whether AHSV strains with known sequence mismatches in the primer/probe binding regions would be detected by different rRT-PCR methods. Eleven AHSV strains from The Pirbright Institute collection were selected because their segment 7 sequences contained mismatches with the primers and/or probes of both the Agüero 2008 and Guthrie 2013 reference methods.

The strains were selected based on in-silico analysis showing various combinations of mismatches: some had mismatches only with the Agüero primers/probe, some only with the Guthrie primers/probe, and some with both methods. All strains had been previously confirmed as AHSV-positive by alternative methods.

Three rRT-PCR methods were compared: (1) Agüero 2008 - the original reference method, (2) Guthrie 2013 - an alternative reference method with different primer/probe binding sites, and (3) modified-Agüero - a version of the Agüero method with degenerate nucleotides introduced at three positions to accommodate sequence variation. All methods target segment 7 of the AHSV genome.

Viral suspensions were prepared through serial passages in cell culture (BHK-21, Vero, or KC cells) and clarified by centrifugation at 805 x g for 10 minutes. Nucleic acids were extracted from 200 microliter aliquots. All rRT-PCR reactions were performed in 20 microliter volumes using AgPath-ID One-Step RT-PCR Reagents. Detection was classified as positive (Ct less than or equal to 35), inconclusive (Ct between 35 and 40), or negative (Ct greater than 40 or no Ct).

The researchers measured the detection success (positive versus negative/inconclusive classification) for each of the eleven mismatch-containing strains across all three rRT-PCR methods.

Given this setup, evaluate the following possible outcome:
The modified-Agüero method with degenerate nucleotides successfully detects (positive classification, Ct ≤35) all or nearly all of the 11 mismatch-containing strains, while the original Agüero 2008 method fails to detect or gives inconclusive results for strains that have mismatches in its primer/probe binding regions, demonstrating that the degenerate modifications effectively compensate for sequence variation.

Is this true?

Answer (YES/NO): NO